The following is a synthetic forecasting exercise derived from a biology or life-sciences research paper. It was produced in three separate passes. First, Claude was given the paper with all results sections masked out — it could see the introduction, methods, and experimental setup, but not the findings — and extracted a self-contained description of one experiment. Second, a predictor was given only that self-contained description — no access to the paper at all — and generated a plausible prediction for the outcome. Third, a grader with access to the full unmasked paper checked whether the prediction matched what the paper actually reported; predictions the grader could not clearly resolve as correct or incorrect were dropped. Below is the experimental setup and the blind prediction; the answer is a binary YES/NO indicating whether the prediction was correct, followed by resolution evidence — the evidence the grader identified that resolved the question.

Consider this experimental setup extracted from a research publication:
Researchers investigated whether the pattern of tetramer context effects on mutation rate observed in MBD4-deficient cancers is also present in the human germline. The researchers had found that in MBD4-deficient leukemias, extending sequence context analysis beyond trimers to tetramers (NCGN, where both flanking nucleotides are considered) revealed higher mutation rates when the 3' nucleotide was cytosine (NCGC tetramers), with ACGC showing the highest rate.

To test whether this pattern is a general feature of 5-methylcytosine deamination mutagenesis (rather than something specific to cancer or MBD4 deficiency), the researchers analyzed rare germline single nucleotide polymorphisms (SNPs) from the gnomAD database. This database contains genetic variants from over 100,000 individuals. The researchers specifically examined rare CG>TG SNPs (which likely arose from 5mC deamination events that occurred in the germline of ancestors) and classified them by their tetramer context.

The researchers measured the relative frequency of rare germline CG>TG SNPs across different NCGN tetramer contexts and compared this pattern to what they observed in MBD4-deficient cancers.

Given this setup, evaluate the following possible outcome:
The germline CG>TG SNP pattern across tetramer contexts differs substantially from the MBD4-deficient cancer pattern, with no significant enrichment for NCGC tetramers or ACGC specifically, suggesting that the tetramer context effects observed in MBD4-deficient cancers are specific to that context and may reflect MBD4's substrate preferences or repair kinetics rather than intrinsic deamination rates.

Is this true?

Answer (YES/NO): NO